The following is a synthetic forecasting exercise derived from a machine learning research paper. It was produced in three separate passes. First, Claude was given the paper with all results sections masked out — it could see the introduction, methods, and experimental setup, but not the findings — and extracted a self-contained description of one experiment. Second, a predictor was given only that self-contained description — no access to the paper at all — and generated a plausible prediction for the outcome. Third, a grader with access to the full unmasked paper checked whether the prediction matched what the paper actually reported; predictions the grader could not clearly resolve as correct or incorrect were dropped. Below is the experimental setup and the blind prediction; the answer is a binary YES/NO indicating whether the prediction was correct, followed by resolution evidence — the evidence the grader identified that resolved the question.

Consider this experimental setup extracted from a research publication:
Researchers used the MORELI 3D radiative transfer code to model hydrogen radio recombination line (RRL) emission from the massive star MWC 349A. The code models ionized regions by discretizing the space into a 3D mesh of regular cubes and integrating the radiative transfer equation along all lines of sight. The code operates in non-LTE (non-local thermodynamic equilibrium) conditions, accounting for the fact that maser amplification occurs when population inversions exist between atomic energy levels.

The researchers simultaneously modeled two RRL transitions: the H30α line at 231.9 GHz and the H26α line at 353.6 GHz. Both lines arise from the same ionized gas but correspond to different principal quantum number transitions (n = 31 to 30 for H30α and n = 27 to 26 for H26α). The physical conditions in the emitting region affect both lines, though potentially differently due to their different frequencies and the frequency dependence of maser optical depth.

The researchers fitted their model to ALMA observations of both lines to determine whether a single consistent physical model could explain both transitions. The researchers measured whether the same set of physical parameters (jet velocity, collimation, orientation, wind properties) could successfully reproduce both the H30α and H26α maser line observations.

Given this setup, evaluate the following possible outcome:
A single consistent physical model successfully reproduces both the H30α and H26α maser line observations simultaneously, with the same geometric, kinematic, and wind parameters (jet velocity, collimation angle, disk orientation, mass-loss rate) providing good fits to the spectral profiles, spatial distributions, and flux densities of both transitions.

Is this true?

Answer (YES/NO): NO